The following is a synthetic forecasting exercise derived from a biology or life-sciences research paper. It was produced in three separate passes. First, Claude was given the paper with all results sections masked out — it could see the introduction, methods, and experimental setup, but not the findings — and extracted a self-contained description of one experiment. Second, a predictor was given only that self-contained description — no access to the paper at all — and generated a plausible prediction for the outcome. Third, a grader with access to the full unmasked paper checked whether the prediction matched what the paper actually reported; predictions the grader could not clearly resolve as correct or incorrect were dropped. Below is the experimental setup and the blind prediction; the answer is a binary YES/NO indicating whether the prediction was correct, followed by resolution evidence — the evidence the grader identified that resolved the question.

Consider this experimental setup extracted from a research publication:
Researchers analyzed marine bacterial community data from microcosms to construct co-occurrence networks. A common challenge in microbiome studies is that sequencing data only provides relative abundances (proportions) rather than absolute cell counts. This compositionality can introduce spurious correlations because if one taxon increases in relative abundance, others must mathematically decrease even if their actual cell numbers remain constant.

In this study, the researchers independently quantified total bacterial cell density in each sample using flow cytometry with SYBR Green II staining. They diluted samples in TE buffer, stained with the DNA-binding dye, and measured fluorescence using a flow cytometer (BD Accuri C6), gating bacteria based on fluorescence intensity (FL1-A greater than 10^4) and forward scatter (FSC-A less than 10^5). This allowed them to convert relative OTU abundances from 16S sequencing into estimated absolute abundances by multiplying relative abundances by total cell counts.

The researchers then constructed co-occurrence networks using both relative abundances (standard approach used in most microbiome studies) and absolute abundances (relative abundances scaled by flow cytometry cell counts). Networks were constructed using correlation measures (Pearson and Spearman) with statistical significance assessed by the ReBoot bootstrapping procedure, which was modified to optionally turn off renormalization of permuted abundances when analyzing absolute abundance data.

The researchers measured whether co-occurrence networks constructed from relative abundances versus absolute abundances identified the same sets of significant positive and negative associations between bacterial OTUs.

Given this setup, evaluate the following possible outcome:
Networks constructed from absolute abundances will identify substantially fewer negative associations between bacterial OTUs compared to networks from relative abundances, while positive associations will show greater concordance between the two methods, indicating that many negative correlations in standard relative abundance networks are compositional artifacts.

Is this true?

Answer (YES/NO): NO